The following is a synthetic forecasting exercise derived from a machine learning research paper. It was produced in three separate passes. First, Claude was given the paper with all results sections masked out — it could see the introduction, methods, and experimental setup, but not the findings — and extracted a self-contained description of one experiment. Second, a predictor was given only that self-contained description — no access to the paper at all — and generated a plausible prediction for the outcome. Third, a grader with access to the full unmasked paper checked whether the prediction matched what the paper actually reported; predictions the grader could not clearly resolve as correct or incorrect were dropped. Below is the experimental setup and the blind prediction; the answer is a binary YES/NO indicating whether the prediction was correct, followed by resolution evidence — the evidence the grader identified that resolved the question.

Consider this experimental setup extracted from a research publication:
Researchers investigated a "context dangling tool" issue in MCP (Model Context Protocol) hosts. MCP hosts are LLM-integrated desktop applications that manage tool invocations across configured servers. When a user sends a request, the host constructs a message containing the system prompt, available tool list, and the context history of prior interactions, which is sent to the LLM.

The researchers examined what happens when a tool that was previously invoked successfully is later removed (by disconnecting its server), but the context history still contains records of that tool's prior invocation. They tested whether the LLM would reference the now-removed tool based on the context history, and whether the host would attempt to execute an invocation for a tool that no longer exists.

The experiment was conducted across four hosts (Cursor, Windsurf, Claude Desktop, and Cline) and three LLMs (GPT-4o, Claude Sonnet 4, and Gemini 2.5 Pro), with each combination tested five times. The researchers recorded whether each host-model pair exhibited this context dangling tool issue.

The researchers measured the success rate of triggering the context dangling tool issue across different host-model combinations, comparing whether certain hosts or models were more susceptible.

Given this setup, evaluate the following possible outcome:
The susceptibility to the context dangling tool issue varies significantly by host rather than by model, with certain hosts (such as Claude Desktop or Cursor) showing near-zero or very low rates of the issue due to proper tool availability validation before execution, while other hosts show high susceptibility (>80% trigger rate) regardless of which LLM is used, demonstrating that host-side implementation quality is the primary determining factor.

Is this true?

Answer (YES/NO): NO